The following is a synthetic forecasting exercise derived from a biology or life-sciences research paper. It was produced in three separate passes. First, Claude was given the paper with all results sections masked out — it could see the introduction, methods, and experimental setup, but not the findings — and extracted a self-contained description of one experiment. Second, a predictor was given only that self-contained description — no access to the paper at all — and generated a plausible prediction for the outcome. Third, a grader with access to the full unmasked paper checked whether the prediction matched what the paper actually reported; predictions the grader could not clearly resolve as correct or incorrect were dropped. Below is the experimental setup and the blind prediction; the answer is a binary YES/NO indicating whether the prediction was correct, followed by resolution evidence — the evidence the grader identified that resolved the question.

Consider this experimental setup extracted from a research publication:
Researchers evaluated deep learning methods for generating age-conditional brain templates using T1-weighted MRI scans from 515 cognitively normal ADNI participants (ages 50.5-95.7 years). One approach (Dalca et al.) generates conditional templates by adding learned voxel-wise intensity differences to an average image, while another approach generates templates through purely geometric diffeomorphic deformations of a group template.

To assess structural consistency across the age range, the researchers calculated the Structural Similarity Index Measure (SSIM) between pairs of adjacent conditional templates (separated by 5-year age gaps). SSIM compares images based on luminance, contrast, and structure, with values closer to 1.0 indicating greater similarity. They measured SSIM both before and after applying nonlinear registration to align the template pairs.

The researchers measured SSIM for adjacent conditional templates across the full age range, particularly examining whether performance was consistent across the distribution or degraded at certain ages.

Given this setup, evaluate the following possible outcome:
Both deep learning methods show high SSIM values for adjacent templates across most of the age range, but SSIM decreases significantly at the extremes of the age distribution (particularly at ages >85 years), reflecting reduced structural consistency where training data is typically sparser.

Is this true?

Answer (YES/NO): NO